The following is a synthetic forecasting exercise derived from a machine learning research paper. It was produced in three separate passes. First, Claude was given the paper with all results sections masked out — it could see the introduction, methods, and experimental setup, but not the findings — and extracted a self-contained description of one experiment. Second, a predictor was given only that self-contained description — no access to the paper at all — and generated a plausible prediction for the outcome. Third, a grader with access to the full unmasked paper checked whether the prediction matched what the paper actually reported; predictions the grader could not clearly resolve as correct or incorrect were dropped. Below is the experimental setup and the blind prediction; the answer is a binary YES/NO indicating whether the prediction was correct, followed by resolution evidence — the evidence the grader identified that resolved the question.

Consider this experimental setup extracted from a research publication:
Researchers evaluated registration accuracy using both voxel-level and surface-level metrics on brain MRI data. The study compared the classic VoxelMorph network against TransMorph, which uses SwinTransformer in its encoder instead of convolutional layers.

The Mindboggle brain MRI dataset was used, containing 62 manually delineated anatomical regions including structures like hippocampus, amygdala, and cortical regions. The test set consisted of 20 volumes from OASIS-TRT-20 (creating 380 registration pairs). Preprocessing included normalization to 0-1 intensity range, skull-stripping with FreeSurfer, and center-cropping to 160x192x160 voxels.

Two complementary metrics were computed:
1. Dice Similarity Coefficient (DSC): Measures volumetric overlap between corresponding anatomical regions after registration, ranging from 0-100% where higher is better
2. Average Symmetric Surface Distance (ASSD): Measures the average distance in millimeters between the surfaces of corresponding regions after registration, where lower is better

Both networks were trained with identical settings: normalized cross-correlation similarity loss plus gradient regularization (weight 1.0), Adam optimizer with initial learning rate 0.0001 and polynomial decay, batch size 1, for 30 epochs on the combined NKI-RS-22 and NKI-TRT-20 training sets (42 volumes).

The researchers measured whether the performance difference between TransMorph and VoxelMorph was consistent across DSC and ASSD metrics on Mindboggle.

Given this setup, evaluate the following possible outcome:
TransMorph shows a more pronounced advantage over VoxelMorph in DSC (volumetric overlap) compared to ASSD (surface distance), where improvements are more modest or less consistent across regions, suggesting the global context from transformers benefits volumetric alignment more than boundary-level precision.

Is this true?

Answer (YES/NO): NO